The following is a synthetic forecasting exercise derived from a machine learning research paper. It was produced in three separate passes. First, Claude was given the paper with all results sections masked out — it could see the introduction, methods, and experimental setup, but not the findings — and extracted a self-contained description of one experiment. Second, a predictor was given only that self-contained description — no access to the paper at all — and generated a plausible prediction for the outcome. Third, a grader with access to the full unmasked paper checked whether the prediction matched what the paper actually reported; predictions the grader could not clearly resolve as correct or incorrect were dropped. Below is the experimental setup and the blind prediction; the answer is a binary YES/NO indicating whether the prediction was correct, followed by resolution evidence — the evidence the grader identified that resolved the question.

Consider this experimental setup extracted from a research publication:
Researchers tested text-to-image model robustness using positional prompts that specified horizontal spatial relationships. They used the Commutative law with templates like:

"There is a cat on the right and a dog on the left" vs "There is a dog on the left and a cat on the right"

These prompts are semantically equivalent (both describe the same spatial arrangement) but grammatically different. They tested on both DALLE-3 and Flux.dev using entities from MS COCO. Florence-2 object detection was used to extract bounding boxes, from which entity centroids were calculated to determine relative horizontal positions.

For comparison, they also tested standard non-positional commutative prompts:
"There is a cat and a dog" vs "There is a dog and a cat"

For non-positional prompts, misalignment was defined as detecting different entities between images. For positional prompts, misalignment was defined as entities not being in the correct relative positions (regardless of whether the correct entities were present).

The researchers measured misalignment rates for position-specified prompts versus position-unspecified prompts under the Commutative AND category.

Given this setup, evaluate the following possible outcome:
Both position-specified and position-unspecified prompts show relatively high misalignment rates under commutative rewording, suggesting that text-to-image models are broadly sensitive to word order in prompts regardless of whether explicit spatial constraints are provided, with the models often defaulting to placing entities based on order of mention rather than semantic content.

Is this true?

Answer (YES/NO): NO